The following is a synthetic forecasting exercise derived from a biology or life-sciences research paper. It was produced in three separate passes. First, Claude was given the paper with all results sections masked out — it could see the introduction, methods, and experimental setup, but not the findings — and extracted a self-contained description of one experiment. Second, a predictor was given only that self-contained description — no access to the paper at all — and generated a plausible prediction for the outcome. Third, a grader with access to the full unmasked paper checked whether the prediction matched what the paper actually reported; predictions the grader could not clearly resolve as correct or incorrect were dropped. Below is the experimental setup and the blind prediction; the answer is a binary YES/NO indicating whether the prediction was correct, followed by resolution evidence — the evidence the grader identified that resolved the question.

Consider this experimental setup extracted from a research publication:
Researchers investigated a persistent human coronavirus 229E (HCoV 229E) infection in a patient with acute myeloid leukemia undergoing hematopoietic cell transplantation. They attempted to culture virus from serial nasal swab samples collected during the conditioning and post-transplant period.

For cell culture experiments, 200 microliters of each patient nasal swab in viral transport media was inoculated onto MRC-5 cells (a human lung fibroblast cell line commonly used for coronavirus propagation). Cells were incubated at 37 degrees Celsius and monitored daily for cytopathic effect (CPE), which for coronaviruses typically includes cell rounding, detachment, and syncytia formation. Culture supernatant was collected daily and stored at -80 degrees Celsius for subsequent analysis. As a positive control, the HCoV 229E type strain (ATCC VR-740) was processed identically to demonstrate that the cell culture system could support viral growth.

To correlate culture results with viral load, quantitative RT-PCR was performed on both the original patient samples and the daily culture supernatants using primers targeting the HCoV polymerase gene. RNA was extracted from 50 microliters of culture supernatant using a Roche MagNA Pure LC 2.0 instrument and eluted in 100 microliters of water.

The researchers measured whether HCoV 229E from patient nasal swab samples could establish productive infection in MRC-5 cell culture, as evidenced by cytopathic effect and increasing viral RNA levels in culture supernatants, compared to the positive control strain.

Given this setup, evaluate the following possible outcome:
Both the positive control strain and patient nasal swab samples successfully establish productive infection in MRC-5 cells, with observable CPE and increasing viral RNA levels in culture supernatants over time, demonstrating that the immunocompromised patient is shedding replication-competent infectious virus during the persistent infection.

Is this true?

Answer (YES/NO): NO